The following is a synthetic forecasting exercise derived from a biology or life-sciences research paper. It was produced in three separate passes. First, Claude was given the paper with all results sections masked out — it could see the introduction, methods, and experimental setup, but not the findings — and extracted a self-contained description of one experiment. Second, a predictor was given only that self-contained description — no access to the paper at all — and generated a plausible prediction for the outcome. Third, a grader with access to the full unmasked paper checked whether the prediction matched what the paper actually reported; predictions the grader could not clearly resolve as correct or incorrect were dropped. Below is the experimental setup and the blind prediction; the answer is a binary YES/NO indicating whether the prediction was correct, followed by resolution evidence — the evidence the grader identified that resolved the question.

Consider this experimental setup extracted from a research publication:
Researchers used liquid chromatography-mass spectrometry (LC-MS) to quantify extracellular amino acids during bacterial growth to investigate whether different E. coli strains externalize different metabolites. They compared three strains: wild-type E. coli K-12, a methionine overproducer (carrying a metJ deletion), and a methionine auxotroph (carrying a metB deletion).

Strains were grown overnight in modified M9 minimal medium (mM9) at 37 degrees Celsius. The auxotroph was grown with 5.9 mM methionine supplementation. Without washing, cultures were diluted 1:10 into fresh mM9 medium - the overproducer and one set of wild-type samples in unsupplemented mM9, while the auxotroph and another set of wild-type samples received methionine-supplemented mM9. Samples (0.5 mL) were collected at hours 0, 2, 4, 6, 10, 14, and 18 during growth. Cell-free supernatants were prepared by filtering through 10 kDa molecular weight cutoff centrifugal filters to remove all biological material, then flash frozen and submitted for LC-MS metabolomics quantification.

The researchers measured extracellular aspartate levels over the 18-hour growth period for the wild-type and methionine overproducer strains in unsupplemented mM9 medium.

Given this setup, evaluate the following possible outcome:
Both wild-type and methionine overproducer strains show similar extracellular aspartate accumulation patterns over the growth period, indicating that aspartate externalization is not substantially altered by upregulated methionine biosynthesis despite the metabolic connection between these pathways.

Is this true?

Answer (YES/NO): NO